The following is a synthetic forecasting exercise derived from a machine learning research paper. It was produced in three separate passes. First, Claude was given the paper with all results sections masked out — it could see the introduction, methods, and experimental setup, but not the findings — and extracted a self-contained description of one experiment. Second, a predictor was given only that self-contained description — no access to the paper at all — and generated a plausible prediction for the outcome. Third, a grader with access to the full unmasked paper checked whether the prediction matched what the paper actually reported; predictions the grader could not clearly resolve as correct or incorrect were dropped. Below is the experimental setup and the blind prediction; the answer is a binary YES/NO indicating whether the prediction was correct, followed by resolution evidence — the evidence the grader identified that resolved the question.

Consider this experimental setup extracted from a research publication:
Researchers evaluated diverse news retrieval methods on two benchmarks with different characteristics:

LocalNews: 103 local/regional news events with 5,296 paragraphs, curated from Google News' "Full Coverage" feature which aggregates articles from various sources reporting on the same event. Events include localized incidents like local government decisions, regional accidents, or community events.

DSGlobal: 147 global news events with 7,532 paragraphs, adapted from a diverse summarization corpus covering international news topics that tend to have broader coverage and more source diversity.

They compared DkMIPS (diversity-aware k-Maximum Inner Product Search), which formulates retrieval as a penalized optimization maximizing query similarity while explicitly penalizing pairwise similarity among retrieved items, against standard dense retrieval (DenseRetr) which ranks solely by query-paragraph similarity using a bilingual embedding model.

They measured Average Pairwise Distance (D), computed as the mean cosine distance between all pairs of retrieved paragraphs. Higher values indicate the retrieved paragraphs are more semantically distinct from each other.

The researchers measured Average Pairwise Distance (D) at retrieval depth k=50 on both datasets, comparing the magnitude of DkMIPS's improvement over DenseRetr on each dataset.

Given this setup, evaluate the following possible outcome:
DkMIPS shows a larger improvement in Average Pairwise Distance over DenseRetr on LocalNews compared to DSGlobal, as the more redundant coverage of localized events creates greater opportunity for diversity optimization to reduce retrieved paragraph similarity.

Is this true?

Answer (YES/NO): YES